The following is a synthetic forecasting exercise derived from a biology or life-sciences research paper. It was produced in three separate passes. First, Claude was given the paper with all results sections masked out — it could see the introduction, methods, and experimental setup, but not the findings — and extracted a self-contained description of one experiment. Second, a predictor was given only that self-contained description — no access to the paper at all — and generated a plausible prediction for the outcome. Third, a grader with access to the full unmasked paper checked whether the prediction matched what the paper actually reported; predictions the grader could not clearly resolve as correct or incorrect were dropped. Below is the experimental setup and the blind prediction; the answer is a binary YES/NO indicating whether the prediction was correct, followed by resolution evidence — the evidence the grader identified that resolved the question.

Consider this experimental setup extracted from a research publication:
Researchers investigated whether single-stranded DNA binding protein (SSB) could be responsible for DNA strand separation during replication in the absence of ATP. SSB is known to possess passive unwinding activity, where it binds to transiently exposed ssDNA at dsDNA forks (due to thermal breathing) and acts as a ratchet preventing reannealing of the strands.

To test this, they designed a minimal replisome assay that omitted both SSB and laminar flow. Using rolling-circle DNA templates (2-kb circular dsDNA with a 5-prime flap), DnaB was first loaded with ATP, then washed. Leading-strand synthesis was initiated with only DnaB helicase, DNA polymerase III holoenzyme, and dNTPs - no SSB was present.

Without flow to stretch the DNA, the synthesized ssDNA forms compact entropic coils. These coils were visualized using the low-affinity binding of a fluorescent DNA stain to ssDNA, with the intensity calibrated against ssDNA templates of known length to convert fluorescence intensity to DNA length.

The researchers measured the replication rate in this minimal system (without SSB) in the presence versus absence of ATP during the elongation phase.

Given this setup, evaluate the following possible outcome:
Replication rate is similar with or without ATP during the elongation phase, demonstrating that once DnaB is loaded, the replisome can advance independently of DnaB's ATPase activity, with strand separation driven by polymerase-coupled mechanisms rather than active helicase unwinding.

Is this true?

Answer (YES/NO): YES